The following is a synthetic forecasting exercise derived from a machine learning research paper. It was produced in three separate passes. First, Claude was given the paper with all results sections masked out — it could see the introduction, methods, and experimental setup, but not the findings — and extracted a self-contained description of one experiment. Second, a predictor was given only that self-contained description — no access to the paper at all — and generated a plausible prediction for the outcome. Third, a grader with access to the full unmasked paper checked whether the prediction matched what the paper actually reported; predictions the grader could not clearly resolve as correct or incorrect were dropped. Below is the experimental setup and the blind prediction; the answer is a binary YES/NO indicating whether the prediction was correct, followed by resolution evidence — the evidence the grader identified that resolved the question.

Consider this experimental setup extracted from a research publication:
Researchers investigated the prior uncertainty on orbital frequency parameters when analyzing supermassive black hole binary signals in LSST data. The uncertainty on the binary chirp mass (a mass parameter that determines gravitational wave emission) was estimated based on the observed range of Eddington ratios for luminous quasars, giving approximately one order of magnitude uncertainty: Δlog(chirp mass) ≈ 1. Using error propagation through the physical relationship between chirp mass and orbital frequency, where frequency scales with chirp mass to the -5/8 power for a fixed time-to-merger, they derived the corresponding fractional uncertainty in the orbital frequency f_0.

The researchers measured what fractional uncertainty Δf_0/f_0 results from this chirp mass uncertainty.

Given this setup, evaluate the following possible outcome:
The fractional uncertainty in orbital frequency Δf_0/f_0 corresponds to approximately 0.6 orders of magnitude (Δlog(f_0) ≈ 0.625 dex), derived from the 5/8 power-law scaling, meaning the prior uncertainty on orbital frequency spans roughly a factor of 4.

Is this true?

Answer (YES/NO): NO